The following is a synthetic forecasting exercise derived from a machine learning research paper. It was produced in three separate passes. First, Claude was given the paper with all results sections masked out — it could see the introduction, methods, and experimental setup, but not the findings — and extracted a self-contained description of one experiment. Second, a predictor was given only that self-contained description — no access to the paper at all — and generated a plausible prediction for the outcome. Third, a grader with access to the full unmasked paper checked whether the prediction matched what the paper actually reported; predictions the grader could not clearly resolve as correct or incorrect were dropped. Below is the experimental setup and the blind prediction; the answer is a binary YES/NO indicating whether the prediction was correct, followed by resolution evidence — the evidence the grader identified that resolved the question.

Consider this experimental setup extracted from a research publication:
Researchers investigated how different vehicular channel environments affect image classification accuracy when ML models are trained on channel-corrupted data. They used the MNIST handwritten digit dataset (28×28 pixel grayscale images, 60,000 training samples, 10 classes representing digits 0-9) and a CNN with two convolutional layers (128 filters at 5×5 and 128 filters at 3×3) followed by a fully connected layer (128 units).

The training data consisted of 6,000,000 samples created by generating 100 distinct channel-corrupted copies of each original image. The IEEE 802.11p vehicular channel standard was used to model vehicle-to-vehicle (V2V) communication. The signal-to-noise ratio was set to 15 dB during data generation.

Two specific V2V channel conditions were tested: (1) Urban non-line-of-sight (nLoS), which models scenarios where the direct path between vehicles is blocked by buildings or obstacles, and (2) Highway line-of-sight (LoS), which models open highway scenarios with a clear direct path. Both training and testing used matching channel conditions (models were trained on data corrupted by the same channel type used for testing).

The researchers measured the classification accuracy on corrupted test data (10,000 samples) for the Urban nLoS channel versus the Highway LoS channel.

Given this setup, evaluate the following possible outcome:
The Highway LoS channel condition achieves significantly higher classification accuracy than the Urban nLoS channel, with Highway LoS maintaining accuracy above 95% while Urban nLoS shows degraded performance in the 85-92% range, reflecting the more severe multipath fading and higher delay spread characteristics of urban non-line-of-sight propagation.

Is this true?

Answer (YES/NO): NO